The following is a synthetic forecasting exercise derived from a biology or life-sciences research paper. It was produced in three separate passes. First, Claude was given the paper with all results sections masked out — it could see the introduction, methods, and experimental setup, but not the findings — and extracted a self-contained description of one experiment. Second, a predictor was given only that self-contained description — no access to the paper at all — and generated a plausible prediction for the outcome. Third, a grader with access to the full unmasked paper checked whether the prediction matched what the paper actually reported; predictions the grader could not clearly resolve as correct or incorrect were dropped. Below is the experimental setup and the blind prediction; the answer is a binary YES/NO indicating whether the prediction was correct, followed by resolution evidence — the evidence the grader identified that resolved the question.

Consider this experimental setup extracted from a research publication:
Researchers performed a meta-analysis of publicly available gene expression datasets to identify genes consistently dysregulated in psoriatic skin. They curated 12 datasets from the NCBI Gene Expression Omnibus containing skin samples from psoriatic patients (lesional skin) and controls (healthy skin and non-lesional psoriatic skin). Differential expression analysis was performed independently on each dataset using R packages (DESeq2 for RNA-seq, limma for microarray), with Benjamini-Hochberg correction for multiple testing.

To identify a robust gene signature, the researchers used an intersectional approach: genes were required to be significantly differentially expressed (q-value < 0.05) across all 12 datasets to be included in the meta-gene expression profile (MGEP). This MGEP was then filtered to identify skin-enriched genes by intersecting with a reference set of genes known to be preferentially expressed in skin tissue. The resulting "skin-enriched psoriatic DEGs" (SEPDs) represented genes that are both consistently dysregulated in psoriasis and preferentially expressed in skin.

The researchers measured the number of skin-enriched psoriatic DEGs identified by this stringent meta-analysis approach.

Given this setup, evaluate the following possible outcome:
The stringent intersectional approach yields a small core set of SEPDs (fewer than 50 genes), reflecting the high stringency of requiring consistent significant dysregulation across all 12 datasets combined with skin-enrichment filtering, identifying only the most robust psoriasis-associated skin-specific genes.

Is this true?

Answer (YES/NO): YES